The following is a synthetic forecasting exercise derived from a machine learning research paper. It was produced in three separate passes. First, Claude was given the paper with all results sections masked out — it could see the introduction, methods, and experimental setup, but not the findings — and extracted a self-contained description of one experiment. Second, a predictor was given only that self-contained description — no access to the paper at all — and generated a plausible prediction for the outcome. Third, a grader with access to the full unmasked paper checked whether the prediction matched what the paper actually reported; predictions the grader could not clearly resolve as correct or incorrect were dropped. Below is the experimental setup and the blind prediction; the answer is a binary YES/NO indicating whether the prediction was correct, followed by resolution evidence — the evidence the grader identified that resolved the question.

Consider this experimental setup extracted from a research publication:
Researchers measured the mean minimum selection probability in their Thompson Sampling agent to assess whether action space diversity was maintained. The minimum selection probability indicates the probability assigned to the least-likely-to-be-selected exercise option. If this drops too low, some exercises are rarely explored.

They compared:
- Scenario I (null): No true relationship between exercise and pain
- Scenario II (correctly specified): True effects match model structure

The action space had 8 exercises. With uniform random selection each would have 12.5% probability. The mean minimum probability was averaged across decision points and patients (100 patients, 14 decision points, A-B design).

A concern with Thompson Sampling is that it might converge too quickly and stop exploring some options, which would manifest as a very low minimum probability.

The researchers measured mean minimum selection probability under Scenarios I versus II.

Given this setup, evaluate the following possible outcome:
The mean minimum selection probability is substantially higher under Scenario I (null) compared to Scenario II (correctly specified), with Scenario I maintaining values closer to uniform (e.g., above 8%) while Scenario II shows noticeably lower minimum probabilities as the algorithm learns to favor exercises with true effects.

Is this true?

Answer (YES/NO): NO